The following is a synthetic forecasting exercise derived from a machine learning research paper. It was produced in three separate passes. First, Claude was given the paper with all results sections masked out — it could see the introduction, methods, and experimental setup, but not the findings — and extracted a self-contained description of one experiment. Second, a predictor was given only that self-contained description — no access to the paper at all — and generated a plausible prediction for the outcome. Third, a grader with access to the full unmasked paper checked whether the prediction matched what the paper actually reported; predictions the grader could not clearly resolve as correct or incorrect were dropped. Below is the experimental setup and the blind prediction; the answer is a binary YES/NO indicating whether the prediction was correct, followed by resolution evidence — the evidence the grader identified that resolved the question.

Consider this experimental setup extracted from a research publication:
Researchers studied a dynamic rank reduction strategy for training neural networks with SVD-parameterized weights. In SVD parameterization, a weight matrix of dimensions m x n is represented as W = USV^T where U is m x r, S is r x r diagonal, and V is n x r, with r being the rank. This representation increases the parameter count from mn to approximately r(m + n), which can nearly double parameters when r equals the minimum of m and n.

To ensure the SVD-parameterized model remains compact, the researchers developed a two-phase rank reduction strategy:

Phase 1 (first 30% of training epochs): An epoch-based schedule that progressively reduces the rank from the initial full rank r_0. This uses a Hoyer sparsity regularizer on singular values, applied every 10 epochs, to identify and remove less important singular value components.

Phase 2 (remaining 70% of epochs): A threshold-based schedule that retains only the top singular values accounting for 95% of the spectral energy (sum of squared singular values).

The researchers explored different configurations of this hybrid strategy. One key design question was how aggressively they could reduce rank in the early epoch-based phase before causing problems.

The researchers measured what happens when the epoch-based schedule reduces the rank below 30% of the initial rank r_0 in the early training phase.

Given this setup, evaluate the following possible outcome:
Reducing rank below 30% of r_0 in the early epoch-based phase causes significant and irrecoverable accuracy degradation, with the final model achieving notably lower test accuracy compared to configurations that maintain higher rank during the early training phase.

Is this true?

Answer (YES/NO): NO